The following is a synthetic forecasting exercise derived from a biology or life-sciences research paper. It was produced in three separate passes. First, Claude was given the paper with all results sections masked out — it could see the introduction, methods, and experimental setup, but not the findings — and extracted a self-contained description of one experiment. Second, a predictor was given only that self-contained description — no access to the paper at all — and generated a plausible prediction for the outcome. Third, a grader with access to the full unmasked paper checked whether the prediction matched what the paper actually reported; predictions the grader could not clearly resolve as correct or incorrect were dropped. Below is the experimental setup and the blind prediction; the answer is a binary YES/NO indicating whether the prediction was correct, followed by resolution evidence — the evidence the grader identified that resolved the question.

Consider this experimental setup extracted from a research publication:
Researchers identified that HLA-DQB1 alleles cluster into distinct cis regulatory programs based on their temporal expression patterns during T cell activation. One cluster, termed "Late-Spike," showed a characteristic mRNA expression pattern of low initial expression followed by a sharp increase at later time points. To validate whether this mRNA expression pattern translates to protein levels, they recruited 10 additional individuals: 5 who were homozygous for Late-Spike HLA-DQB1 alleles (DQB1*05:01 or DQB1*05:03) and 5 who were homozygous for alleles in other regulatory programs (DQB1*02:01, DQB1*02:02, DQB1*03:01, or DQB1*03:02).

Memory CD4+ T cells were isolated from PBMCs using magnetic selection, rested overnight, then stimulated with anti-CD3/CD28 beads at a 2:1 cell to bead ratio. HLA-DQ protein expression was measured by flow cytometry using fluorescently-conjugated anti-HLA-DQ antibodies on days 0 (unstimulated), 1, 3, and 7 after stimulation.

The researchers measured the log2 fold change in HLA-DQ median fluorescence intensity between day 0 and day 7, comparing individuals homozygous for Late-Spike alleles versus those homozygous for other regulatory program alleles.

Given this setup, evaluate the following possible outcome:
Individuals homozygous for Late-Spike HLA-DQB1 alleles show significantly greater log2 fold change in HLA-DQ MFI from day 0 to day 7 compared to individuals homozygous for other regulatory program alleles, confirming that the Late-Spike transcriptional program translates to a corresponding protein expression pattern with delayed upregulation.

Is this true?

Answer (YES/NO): YES